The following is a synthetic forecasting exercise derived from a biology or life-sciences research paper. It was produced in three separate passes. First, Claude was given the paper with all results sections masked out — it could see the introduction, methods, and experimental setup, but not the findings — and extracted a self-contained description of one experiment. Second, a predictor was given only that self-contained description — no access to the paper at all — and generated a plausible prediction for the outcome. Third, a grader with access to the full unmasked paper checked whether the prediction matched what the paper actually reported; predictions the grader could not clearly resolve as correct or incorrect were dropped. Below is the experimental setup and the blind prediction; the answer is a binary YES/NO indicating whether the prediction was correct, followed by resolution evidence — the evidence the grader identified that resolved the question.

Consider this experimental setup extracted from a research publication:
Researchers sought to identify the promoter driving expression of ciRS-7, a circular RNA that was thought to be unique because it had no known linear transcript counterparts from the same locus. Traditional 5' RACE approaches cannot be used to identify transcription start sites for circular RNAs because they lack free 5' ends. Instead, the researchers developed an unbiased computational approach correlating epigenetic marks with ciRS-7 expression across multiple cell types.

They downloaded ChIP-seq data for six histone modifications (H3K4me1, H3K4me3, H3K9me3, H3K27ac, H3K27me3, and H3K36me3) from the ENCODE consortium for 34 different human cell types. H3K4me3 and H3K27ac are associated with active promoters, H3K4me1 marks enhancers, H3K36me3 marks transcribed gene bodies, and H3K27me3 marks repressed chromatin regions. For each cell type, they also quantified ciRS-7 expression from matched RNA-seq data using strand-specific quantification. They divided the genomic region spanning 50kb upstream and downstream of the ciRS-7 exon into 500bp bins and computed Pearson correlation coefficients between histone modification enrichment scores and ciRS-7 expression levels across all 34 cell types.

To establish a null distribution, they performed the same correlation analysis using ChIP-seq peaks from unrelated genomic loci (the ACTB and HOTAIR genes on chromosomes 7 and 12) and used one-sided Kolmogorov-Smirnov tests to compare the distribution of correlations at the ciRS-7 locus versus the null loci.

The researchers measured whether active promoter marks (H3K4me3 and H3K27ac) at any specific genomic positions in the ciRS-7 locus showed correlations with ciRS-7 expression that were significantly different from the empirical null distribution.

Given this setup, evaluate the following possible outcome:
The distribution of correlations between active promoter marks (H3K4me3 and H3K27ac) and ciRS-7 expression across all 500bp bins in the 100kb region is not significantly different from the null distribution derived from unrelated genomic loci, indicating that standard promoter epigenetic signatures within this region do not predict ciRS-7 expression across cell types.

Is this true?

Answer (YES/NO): NO